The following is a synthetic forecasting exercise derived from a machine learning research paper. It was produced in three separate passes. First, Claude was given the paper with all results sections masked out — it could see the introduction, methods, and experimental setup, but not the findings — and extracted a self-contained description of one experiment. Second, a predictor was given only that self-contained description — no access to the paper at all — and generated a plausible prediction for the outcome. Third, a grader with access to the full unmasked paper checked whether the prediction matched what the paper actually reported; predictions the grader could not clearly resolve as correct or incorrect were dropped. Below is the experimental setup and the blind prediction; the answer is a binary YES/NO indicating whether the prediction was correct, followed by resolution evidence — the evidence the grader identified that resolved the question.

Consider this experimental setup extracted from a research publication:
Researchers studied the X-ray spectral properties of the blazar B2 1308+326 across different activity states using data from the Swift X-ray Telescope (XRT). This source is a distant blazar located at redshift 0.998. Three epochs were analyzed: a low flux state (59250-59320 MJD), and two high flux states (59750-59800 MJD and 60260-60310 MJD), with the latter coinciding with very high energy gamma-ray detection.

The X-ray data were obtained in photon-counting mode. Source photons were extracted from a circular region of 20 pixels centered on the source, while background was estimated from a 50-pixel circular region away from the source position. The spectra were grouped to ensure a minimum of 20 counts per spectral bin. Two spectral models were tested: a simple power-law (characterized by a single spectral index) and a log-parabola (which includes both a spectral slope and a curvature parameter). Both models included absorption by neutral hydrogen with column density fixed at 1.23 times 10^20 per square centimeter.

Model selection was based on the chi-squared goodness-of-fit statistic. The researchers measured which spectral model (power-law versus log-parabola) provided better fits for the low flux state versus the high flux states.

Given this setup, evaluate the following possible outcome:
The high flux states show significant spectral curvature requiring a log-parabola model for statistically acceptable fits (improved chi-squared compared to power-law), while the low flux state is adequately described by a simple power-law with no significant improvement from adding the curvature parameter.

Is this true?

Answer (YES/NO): YES